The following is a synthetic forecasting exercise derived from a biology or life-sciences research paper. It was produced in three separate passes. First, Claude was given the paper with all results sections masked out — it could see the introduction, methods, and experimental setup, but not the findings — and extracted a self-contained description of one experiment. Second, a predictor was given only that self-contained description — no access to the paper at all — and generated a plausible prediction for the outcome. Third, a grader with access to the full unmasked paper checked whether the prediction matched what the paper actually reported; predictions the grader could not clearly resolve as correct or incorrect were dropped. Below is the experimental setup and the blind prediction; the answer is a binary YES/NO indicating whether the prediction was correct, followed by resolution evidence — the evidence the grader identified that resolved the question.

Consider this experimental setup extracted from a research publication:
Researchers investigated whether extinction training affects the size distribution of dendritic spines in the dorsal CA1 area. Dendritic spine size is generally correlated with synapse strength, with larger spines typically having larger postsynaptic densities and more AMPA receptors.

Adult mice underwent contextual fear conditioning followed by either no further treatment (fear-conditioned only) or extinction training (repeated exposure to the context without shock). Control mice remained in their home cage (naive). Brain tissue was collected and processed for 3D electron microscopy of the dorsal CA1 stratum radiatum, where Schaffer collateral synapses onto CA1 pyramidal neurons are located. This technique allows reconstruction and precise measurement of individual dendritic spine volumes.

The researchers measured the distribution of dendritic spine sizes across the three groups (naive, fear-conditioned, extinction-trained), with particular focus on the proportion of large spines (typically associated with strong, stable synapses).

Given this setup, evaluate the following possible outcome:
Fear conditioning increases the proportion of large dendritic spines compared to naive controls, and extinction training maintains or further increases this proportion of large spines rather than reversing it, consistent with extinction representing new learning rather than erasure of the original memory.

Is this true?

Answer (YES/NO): NO